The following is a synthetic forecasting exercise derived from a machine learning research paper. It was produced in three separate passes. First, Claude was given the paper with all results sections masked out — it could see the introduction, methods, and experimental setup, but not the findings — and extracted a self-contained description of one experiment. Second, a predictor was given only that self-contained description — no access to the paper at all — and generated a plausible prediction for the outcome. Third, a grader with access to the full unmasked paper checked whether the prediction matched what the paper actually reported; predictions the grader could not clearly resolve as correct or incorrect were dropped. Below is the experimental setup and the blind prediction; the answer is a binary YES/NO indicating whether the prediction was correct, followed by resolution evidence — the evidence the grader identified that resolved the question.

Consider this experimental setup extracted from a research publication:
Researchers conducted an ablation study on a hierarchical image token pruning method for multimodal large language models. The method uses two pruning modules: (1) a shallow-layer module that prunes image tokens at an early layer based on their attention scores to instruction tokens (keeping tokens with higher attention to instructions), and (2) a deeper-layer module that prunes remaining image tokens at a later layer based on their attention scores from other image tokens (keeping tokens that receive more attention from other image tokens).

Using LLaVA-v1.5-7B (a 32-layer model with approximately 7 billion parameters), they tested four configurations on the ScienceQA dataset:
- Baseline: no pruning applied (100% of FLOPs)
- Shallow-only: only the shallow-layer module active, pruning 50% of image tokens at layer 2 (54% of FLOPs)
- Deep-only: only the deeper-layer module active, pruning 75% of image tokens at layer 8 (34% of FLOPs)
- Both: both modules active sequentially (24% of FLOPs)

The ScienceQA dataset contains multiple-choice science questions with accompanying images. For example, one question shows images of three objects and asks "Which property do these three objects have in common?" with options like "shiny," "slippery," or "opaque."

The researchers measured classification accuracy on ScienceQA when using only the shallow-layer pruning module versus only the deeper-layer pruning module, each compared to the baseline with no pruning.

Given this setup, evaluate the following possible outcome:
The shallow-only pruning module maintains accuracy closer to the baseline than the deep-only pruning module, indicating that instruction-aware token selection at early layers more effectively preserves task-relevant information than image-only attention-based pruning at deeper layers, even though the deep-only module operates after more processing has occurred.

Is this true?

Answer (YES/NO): NO